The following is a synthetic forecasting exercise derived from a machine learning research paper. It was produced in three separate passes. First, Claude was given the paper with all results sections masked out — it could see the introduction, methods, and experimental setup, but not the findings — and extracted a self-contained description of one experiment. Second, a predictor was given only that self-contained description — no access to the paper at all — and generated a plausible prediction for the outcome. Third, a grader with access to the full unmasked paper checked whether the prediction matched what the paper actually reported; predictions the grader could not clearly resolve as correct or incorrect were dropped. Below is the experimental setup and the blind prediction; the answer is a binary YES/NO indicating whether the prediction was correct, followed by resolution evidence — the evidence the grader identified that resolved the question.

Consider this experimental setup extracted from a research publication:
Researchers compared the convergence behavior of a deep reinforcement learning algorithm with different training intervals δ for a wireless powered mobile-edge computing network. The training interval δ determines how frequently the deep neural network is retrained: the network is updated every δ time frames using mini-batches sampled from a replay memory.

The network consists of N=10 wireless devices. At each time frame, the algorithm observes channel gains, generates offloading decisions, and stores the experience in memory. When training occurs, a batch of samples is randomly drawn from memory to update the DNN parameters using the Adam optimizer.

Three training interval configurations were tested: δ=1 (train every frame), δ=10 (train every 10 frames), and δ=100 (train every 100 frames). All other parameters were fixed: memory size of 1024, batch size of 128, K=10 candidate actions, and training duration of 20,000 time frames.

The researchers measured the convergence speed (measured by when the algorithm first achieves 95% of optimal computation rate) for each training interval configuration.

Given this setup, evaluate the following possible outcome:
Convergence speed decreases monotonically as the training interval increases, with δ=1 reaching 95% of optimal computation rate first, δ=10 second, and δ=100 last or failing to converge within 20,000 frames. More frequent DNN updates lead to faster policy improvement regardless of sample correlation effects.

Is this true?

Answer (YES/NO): YES